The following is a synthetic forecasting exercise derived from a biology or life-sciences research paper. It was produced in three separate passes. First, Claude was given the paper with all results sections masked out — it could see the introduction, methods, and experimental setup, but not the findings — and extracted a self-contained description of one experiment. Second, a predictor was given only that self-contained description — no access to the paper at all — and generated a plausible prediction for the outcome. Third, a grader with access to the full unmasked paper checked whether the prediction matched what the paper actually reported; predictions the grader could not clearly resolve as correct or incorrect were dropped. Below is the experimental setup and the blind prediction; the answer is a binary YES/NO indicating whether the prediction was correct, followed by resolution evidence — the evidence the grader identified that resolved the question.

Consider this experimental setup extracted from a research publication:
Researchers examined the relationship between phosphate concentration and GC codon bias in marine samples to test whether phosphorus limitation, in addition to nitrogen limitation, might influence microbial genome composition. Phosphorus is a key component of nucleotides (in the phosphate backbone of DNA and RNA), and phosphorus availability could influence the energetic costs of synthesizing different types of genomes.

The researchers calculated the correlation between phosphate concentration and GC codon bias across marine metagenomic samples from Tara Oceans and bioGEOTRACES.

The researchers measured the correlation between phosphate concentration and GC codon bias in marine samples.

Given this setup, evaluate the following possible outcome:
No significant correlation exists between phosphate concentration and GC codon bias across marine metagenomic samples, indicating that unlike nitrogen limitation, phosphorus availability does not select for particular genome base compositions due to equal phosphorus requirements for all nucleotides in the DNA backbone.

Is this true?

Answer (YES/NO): NO